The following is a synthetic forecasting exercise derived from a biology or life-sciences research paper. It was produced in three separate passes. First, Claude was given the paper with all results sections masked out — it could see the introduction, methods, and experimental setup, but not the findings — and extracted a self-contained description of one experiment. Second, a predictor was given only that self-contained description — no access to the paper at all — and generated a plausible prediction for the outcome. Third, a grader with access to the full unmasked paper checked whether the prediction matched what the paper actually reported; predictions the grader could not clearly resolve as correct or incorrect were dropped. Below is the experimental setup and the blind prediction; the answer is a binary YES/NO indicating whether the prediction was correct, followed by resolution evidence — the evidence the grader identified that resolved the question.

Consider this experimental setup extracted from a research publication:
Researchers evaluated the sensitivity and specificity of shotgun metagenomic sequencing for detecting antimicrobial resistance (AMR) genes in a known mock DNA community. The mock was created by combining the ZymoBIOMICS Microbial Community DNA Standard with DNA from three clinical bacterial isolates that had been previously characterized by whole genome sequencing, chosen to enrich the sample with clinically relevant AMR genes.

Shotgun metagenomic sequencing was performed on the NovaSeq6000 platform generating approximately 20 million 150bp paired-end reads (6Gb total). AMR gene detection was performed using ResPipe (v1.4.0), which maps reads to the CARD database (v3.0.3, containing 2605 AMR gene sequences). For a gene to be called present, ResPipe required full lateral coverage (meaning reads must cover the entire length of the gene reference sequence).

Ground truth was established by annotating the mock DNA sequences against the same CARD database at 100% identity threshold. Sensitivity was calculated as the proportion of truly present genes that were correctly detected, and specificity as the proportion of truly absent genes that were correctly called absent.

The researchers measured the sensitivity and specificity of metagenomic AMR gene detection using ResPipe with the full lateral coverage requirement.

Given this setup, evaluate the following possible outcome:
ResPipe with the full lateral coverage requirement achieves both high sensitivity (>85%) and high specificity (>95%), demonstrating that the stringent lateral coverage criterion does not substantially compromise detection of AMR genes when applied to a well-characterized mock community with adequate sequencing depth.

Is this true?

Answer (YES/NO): YES